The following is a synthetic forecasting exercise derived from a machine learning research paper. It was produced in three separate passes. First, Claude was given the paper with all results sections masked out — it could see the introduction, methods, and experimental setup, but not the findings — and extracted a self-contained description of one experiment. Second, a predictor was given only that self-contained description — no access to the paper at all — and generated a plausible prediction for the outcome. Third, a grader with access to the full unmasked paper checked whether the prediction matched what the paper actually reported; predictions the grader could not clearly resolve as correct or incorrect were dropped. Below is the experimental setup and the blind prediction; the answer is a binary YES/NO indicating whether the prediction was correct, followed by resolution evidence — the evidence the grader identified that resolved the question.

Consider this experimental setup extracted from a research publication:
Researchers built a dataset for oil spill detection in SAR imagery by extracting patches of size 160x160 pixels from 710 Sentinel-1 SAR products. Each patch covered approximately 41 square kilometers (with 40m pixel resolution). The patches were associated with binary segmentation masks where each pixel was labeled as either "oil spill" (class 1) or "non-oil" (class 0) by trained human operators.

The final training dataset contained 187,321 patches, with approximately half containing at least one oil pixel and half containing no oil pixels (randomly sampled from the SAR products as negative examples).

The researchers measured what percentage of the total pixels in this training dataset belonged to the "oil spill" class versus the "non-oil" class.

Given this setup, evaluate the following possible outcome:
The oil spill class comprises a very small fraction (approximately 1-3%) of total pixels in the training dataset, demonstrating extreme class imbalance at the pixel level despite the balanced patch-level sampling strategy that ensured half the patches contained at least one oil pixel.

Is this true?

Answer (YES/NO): YES